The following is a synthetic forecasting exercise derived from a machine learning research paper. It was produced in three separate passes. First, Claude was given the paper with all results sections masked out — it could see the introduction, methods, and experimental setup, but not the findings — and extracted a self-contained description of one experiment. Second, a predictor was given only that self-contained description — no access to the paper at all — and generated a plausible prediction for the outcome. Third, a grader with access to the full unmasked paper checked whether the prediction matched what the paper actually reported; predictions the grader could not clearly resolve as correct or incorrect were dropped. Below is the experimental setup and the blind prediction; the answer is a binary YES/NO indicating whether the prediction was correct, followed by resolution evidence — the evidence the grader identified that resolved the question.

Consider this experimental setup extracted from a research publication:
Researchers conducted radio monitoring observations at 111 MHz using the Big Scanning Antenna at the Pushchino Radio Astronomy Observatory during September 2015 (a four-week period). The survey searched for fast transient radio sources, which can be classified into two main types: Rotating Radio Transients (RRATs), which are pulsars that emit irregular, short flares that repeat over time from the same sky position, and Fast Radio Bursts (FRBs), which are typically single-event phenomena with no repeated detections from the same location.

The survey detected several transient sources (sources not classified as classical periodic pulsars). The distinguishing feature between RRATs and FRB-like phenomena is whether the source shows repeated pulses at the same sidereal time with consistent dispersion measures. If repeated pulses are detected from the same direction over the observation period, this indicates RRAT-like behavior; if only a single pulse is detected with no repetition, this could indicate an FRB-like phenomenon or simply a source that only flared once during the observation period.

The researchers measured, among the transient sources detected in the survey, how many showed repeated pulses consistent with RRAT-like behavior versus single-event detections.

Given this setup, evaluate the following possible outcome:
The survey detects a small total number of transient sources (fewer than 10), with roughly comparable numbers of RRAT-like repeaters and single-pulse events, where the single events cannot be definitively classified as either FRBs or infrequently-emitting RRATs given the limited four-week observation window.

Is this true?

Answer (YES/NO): NO